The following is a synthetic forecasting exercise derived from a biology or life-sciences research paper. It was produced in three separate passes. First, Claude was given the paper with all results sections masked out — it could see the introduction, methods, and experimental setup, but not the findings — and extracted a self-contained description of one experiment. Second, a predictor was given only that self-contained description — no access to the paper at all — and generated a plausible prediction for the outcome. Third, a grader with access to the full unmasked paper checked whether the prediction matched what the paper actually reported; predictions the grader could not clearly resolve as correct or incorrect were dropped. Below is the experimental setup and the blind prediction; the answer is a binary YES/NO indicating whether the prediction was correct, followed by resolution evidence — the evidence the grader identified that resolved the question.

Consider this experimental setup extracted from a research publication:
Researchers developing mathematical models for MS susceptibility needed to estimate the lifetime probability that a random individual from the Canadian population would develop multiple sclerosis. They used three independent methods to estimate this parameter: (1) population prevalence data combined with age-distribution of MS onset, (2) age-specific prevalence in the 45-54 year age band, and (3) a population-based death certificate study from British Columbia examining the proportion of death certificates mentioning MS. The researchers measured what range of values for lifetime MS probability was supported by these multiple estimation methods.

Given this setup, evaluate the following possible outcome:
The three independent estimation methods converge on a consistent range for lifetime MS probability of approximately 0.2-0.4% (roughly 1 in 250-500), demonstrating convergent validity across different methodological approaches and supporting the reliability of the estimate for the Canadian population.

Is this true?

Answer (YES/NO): NO